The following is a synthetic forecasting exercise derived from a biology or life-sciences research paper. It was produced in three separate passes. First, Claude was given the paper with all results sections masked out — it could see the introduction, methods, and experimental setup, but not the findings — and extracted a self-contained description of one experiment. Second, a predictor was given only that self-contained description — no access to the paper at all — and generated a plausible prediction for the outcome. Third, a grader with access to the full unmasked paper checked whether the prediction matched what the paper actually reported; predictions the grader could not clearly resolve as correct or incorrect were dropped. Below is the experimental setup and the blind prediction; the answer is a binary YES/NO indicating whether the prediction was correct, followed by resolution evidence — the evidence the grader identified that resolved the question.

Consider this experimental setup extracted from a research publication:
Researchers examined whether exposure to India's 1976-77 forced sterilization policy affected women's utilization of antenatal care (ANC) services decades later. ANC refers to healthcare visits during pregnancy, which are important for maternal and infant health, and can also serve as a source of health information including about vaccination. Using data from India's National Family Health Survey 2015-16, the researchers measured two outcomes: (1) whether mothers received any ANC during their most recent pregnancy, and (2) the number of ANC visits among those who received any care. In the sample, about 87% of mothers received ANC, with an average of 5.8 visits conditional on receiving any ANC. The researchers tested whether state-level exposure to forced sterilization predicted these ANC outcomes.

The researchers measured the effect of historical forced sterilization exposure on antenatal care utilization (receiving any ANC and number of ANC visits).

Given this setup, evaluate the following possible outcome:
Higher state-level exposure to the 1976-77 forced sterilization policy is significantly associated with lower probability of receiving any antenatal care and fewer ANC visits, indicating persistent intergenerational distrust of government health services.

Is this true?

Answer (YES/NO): YES